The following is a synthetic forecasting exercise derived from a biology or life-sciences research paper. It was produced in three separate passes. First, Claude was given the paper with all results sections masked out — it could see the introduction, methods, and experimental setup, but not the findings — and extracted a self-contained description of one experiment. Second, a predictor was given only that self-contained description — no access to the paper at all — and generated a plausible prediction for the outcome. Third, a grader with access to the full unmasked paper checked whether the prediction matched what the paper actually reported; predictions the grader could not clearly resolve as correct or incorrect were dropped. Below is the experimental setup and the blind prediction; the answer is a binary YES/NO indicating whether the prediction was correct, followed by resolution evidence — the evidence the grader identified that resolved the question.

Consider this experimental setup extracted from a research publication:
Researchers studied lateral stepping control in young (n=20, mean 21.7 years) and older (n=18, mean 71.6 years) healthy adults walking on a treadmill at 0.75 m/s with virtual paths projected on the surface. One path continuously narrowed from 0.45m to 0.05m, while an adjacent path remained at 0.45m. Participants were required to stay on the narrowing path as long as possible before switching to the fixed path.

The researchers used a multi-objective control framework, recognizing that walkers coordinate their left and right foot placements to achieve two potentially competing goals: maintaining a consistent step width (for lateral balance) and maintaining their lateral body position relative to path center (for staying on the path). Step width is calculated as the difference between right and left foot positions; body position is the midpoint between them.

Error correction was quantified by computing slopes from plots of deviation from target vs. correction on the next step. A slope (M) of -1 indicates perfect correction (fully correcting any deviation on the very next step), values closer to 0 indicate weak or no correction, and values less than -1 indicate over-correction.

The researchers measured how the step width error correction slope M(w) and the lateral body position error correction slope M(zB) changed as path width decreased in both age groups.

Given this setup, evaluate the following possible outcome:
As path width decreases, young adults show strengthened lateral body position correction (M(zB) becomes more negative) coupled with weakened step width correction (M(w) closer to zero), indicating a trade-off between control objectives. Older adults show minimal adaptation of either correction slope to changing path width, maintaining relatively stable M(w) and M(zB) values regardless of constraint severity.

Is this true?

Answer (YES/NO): NO